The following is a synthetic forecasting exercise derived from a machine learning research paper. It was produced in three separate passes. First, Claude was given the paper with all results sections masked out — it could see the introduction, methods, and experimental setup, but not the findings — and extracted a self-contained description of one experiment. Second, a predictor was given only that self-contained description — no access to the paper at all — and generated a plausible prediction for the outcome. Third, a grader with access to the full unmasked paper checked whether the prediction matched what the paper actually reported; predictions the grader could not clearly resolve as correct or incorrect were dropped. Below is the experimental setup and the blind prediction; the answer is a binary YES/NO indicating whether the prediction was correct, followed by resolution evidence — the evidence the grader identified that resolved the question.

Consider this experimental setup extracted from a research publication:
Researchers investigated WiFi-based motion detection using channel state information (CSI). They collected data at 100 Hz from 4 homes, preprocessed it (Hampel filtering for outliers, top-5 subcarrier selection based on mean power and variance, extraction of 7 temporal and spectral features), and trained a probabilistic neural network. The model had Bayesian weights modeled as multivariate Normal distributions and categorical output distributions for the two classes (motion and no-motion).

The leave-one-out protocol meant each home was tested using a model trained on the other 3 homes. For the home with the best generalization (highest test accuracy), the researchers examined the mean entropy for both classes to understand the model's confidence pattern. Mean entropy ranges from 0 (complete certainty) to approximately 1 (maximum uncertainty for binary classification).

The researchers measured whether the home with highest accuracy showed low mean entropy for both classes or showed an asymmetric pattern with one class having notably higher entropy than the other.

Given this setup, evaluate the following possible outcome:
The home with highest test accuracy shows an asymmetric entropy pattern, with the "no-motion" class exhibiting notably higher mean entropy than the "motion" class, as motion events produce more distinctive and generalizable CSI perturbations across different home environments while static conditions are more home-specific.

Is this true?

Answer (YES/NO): NO